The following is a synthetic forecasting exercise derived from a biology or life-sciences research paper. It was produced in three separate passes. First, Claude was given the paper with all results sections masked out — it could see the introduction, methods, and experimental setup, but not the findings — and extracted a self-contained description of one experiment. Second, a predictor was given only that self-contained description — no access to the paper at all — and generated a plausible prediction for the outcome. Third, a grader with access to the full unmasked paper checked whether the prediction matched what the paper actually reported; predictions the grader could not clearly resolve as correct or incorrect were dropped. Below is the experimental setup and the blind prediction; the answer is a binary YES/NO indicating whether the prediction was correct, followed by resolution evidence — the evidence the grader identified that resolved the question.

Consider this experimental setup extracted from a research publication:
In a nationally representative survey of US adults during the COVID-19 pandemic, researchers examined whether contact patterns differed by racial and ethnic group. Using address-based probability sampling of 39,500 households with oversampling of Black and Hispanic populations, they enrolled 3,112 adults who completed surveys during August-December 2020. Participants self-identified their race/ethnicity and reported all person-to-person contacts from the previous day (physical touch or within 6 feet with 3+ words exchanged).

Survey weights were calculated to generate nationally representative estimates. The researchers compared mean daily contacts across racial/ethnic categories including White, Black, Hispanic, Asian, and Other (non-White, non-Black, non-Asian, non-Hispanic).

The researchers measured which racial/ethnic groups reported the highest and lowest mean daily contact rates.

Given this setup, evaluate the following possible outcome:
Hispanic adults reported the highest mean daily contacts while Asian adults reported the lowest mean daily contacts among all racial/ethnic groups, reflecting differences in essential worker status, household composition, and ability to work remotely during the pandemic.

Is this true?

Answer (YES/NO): NO